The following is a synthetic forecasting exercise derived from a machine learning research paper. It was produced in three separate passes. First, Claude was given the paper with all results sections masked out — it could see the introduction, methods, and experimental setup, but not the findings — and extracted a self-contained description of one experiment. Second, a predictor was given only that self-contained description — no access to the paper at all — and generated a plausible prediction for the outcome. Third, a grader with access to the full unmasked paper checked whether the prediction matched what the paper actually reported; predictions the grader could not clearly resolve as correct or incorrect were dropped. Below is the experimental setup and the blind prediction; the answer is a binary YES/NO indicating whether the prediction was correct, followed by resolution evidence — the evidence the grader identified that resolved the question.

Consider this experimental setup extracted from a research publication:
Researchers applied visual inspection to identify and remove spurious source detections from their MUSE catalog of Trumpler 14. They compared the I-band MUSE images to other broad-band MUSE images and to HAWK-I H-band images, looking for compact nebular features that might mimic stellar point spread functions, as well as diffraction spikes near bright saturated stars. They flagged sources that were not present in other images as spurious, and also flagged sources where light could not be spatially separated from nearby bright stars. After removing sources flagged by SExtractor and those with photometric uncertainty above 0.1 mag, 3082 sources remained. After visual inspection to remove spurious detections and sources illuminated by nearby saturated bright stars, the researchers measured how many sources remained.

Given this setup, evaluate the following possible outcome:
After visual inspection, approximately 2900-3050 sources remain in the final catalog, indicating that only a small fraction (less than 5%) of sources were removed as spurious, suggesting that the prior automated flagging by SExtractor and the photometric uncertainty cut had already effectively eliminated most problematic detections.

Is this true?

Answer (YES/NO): NO